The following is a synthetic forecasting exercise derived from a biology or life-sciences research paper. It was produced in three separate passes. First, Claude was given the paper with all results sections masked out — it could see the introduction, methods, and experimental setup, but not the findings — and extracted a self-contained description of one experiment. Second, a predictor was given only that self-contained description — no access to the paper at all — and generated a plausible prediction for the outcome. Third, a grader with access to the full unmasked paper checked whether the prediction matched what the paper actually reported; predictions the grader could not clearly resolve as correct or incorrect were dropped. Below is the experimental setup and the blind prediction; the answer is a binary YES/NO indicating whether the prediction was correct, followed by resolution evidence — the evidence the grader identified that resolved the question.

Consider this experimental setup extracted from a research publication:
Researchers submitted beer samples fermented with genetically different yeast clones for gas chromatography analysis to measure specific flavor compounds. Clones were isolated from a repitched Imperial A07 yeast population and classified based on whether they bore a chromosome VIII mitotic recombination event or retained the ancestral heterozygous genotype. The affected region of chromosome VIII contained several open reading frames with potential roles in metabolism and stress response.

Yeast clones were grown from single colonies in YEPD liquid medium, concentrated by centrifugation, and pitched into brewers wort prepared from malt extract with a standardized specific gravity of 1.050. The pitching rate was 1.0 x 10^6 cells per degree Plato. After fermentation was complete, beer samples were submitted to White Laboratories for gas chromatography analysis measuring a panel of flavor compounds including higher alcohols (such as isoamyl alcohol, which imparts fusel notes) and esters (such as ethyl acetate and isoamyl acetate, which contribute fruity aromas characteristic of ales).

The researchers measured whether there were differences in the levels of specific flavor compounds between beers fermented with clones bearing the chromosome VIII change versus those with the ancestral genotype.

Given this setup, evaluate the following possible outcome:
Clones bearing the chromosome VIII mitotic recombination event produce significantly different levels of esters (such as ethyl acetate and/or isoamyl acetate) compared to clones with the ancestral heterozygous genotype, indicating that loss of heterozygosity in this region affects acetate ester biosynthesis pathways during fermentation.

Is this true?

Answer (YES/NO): YES